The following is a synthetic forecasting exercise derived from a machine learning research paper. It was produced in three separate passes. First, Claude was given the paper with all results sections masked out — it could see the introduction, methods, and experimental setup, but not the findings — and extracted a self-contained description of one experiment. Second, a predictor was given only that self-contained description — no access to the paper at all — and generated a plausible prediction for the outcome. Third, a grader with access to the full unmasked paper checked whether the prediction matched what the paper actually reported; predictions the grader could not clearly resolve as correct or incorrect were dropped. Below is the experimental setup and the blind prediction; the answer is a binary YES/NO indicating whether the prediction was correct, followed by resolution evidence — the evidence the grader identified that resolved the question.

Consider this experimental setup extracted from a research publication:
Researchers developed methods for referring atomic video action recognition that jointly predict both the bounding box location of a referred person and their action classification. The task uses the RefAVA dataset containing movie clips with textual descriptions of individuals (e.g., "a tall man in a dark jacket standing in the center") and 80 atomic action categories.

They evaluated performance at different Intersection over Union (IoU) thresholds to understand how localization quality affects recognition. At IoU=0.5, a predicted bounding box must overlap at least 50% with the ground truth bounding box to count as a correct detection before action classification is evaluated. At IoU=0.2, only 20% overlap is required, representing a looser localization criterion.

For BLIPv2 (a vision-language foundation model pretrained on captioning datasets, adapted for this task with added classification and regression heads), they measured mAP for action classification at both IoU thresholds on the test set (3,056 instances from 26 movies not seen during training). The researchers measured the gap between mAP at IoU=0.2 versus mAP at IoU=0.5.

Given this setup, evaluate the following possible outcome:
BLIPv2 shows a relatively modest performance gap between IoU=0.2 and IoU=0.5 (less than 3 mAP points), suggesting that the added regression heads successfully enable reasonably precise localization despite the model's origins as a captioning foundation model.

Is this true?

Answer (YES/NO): NO